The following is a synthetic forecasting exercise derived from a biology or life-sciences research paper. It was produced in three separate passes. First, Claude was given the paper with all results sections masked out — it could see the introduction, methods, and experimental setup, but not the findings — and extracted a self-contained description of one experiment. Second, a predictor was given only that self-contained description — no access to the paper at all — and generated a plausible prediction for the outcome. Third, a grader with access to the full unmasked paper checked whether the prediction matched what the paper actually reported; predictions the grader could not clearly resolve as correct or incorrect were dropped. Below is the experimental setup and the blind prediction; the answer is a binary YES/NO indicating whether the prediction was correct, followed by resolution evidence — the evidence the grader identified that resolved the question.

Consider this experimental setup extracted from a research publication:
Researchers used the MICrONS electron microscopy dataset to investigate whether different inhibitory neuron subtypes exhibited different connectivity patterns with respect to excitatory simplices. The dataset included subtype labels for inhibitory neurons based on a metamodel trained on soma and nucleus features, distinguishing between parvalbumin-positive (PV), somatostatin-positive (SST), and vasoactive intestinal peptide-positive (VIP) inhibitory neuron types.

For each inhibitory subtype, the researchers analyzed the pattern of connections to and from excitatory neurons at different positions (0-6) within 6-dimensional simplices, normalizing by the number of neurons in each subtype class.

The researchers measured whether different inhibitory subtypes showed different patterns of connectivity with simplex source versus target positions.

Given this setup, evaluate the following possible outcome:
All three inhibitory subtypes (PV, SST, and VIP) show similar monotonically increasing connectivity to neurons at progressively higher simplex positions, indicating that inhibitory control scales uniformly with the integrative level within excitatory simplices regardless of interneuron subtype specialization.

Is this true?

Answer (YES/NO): NO